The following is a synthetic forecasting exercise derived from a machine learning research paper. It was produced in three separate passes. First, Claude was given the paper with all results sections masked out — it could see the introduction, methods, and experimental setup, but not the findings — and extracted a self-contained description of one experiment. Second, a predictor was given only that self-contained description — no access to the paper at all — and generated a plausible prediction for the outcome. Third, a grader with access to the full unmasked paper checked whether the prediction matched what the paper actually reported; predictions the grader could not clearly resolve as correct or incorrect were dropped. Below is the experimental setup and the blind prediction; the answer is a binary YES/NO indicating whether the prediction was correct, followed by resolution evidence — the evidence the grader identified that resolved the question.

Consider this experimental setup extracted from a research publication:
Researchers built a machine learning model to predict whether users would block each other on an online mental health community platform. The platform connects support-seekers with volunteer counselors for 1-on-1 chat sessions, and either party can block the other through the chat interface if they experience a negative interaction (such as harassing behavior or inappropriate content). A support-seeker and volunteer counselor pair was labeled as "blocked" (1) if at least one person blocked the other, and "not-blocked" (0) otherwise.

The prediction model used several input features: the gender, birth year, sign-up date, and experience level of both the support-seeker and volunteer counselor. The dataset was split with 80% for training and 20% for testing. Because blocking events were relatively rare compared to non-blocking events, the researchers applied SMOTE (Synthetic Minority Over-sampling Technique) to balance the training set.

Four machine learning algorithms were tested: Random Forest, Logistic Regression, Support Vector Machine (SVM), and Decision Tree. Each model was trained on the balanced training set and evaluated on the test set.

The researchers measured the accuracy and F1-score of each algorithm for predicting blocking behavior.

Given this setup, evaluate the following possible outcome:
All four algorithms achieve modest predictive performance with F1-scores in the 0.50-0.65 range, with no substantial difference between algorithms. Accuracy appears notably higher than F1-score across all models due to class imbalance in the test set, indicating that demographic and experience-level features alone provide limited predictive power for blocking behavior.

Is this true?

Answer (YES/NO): NO